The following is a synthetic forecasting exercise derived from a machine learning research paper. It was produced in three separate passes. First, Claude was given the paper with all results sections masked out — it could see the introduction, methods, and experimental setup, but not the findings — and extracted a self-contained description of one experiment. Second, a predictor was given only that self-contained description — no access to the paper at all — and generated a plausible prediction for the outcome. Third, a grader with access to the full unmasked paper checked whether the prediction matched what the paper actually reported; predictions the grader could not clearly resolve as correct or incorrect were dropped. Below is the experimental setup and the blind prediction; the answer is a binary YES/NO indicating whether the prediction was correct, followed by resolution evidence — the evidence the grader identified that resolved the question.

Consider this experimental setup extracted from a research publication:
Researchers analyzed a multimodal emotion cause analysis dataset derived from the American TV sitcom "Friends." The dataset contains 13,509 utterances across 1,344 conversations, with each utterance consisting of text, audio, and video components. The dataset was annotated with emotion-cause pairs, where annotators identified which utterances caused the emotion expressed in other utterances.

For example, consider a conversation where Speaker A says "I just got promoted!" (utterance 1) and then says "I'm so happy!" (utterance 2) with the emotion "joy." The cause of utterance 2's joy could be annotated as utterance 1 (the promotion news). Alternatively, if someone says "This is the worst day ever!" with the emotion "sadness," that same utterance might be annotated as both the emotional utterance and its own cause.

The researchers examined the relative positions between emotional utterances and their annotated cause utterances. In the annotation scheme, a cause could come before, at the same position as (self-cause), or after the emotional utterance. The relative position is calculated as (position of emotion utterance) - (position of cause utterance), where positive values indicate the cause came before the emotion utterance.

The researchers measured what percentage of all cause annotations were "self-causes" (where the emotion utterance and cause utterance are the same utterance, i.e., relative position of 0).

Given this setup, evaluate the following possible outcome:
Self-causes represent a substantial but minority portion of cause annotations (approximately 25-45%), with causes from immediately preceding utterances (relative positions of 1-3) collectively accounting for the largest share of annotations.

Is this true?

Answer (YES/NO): NO